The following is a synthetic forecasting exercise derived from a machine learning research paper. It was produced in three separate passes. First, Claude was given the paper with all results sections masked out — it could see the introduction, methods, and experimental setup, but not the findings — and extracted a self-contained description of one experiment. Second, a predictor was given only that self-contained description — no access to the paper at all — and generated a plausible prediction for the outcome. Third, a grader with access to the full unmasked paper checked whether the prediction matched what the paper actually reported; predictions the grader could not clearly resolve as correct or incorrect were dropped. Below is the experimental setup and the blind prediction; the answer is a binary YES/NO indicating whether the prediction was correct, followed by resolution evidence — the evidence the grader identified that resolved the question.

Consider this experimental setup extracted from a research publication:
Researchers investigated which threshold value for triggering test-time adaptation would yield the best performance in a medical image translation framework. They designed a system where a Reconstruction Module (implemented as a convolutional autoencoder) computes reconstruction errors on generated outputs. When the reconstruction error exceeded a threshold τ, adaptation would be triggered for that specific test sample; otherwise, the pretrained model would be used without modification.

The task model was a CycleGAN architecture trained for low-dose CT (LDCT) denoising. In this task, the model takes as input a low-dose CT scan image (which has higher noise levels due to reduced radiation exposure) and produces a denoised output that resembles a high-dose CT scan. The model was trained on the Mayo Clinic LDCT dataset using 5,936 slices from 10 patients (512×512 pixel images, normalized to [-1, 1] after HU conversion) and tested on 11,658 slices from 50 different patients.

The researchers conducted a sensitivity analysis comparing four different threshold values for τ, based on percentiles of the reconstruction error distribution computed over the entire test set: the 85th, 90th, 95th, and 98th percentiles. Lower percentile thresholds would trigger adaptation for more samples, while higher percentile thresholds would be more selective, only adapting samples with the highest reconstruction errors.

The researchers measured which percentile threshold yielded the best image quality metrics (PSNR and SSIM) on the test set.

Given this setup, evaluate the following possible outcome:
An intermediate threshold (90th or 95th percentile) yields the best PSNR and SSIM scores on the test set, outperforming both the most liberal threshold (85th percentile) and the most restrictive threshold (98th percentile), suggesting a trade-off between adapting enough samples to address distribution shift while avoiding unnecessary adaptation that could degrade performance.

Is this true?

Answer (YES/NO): YES